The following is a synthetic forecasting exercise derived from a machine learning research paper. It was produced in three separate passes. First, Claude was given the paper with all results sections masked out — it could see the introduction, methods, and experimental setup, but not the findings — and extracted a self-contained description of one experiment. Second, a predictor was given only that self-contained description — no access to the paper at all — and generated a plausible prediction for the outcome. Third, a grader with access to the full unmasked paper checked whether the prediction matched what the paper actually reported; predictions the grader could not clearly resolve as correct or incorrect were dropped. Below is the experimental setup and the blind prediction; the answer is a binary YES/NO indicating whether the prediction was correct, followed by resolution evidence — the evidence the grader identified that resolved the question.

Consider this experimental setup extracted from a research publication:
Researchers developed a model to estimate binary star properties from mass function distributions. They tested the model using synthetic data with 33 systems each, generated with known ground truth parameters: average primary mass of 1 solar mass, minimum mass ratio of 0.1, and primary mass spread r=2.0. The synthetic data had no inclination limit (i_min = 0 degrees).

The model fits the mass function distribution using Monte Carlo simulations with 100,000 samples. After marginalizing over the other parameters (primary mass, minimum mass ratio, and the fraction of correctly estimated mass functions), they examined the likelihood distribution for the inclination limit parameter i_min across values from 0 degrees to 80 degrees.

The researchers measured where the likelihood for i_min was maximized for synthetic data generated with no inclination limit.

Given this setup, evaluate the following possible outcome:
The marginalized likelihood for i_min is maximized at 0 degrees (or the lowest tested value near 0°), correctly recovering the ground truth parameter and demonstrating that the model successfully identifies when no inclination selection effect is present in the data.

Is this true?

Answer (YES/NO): YES